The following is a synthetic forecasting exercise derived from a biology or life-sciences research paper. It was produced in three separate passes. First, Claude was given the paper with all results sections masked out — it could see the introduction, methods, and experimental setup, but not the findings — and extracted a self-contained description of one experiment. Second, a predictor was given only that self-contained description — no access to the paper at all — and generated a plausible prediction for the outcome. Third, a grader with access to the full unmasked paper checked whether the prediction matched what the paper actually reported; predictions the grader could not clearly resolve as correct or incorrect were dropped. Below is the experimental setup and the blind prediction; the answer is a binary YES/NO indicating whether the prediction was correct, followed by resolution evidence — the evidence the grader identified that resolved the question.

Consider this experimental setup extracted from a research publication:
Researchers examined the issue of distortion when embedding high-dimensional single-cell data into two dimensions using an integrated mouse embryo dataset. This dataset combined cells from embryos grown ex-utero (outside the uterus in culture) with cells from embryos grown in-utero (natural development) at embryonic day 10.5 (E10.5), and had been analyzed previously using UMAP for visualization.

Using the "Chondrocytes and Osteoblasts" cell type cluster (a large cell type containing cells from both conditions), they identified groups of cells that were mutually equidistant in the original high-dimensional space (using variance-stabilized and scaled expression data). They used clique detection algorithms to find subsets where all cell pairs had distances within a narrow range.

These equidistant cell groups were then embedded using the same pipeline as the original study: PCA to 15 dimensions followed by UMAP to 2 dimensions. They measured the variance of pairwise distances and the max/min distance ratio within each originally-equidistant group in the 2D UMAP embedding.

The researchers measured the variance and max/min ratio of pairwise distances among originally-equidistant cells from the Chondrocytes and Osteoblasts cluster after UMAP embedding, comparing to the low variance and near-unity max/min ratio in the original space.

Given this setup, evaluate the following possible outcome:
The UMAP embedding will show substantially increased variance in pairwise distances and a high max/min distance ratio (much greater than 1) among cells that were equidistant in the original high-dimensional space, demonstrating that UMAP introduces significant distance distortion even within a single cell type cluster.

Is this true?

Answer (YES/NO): YES